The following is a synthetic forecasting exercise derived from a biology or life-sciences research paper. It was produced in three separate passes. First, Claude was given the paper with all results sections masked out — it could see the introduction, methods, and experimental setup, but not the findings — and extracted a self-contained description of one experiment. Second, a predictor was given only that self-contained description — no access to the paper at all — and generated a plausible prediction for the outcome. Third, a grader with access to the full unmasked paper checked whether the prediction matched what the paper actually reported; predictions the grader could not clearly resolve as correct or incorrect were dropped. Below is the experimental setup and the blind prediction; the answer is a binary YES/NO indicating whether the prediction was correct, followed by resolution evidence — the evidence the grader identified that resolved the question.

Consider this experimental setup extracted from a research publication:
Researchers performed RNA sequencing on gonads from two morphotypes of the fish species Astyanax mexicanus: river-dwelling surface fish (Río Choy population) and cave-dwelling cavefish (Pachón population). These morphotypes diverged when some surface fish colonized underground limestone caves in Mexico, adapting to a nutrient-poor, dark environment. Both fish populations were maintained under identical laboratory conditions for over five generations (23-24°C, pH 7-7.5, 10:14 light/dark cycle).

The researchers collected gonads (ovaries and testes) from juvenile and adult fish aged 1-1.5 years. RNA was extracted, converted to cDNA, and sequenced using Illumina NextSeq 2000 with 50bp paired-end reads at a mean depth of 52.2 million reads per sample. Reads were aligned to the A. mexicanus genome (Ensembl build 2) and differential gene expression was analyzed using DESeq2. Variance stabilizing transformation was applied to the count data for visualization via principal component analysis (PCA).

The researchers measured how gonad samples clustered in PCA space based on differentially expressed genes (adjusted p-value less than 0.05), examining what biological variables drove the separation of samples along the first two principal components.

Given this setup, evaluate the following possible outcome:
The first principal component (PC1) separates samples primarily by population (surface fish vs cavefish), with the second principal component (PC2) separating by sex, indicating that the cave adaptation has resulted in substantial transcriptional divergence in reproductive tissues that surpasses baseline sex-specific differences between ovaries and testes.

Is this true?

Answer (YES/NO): NO